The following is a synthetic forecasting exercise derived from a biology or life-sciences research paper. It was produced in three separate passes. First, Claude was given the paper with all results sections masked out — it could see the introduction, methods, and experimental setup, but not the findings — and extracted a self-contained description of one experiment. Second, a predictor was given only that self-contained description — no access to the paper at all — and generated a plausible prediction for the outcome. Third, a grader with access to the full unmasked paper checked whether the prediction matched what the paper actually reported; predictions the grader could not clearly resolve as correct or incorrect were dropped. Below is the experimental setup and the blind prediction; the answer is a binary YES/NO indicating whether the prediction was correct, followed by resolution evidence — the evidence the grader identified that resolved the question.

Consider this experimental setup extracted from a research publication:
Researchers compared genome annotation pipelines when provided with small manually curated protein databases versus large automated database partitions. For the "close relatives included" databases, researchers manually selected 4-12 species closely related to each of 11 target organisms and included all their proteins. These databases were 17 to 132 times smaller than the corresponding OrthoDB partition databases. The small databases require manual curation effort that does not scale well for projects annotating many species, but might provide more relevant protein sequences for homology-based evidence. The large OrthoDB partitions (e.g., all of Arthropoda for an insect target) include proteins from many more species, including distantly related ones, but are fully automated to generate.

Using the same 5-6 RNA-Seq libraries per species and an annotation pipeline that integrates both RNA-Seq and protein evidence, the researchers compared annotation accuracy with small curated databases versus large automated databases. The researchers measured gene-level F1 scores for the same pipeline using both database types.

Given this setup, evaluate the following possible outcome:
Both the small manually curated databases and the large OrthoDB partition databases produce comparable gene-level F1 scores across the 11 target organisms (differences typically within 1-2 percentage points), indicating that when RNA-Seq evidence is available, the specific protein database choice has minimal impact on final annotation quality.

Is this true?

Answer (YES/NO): YES